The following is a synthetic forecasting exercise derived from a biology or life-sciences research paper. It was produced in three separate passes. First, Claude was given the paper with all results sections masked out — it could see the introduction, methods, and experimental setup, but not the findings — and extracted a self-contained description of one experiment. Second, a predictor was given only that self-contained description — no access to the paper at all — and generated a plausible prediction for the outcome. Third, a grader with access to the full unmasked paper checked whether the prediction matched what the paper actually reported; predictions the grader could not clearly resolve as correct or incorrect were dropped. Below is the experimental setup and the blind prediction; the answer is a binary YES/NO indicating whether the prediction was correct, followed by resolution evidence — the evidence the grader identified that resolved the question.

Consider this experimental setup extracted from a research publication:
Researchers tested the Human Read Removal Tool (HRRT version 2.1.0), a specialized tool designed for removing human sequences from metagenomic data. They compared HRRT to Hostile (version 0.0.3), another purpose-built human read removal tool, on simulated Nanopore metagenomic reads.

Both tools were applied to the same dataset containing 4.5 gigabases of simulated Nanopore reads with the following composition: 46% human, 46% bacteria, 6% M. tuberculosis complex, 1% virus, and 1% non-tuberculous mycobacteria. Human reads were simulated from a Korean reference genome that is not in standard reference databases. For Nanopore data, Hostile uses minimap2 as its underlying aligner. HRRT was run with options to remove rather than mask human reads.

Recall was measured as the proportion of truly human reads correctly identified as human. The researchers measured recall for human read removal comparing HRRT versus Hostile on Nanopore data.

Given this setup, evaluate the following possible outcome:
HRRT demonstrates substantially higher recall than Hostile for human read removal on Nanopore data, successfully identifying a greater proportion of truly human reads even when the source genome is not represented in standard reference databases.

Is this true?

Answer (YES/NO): NO